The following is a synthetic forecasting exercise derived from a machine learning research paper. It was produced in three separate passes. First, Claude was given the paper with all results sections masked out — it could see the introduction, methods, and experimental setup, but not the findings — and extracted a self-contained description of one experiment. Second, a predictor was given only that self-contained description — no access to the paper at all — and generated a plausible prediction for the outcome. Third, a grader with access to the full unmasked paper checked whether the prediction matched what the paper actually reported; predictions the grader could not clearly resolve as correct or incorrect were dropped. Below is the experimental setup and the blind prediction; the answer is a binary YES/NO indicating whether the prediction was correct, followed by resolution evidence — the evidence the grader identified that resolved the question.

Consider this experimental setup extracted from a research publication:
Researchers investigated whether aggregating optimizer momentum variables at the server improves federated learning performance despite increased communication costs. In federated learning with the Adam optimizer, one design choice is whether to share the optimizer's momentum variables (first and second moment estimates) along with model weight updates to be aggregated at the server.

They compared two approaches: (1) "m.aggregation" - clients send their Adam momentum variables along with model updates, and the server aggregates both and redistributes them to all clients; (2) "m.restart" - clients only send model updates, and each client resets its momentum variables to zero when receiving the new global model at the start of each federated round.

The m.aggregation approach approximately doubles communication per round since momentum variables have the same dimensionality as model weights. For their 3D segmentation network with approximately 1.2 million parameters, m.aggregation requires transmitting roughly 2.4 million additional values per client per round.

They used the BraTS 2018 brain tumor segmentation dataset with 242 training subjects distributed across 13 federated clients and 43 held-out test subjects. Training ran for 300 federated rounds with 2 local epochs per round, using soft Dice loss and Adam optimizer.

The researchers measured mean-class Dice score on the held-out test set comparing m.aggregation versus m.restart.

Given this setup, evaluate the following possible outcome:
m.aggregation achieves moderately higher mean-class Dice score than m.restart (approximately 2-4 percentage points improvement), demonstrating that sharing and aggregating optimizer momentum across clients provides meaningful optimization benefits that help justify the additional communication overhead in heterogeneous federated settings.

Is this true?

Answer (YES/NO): NO